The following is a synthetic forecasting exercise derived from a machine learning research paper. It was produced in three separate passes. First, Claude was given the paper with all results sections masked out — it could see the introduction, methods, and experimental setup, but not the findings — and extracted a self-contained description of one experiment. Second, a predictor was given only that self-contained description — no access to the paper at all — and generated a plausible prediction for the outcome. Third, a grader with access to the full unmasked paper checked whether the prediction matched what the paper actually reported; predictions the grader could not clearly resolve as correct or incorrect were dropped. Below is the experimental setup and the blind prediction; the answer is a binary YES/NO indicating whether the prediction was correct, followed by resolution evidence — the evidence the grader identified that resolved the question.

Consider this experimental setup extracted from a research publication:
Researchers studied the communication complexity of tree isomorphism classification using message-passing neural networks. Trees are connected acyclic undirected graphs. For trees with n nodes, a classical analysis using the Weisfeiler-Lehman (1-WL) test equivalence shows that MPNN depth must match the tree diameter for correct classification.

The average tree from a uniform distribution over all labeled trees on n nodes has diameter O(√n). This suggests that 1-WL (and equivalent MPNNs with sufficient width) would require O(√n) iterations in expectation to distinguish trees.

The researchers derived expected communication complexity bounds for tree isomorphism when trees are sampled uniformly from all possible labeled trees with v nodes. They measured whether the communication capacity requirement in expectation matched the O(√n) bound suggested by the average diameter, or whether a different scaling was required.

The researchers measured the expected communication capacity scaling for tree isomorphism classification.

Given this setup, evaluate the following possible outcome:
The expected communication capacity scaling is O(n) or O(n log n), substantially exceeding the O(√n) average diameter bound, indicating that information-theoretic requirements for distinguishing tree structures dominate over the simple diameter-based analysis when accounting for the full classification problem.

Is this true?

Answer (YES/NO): YES